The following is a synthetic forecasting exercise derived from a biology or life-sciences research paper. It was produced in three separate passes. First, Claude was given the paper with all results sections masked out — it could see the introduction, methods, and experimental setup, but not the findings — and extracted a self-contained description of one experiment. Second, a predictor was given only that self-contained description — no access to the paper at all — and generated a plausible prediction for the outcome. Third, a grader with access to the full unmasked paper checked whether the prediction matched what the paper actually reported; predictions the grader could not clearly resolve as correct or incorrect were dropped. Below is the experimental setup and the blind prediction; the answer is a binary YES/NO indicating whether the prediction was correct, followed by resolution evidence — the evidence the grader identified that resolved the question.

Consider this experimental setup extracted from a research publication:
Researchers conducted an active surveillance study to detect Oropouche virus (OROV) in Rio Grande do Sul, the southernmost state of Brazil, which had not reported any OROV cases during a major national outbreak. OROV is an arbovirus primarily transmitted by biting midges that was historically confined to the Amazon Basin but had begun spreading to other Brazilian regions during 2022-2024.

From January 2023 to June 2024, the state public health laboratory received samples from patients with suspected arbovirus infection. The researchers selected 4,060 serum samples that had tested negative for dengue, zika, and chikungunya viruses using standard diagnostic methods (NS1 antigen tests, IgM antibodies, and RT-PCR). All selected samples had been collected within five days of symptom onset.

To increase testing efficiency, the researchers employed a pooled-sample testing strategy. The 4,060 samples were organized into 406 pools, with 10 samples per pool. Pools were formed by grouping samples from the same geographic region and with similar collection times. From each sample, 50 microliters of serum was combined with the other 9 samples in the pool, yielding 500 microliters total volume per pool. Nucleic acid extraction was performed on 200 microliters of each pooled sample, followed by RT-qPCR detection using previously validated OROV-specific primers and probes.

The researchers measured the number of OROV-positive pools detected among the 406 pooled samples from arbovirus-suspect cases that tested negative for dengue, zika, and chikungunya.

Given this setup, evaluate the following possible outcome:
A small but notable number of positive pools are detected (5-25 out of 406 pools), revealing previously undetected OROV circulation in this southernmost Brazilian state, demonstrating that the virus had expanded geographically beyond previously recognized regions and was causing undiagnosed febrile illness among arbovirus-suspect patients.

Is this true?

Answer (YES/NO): NO